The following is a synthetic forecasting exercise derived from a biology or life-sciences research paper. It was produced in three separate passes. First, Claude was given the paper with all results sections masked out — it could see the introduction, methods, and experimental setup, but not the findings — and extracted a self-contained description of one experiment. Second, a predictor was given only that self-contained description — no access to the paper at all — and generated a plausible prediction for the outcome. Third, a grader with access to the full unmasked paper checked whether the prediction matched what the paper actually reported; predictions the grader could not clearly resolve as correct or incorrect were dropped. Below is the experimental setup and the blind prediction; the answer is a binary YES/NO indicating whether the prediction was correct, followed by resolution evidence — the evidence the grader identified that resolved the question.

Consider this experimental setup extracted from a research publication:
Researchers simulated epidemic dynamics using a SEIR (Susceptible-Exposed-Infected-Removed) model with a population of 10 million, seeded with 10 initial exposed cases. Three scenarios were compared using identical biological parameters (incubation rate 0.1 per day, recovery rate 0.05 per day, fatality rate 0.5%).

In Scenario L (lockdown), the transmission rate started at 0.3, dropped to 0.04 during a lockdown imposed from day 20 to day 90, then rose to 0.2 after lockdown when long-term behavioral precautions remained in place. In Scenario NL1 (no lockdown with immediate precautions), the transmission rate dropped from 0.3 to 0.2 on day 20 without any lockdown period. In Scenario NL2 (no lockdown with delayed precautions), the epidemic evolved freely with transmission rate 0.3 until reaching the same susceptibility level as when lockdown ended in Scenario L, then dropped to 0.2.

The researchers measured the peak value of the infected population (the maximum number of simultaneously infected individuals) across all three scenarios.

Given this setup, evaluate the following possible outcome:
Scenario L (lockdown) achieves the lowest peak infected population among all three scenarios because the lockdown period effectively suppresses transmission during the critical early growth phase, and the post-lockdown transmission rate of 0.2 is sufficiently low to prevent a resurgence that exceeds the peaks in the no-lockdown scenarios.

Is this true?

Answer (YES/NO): NO